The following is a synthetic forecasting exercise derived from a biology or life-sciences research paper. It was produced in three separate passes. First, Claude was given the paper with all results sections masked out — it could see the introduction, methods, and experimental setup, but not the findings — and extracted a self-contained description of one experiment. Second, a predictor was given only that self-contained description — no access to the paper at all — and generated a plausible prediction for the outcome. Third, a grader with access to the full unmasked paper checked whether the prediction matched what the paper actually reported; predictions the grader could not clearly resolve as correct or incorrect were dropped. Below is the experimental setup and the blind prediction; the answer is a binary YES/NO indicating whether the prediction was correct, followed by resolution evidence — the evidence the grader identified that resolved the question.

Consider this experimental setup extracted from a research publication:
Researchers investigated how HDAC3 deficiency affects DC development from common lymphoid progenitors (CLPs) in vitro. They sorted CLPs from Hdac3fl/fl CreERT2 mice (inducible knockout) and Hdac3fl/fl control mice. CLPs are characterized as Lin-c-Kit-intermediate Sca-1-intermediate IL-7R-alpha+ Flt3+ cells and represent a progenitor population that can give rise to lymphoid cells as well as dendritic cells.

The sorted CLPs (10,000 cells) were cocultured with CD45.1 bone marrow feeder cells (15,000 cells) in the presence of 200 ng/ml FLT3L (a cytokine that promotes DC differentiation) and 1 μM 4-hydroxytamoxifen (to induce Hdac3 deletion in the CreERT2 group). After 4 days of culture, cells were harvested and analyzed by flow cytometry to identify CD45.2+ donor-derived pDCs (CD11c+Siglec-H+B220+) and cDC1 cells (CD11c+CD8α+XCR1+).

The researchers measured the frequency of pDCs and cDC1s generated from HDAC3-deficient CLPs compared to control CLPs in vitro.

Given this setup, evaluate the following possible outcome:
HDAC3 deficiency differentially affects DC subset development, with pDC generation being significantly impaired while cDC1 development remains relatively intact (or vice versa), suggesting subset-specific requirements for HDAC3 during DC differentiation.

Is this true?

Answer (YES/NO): YES